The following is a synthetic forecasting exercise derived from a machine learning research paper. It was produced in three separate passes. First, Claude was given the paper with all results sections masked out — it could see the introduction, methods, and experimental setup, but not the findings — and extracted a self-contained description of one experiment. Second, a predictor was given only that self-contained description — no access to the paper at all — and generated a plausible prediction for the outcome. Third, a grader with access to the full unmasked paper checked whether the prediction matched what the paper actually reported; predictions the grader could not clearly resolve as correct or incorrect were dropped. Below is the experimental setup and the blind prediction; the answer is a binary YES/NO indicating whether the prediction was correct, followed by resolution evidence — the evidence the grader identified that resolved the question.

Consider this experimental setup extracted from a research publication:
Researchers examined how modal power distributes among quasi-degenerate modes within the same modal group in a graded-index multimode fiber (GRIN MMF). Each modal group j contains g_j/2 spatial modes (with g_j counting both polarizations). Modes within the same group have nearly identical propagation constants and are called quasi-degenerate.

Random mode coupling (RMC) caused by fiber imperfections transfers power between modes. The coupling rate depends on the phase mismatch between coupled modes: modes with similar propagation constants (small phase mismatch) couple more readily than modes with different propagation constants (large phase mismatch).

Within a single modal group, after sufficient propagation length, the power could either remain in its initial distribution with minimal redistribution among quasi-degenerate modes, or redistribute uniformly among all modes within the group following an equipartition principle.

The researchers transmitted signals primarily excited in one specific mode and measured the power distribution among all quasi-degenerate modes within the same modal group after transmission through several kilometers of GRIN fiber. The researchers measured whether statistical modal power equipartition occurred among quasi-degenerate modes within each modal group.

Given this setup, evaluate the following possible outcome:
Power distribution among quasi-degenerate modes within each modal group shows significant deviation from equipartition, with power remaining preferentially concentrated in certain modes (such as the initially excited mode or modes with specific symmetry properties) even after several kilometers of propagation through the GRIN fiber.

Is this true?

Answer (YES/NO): NO